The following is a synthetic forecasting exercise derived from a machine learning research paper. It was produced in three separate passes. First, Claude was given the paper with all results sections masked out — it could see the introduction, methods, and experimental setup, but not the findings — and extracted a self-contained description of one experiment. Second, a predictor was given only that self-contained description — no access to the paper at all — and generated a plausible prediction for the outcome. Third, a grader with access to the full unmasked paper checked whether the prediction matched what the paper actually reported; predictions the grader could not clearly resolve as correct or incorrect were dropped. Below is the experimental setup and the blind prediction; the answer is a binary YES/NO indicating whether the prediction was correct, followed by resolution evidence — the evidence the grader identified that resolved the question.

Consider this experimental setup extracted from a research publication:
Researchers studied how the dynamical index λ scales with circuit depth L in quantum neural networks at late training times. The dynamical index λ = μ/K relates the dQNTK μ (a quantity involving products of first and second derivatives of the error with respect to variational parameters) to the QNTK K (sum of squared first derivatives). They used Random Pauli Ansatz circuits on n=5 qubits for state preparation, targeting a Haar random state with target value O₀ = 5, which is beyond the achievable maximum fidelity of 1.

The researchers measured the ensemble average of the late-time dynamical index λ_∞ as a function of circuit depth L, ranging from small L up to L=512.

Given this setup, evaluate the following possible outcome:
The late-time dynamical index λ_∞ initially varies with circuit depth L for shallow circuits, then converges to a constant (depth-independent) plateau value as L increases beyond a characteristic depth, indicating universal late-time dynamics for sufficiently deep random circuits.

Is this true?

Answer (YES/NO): NO